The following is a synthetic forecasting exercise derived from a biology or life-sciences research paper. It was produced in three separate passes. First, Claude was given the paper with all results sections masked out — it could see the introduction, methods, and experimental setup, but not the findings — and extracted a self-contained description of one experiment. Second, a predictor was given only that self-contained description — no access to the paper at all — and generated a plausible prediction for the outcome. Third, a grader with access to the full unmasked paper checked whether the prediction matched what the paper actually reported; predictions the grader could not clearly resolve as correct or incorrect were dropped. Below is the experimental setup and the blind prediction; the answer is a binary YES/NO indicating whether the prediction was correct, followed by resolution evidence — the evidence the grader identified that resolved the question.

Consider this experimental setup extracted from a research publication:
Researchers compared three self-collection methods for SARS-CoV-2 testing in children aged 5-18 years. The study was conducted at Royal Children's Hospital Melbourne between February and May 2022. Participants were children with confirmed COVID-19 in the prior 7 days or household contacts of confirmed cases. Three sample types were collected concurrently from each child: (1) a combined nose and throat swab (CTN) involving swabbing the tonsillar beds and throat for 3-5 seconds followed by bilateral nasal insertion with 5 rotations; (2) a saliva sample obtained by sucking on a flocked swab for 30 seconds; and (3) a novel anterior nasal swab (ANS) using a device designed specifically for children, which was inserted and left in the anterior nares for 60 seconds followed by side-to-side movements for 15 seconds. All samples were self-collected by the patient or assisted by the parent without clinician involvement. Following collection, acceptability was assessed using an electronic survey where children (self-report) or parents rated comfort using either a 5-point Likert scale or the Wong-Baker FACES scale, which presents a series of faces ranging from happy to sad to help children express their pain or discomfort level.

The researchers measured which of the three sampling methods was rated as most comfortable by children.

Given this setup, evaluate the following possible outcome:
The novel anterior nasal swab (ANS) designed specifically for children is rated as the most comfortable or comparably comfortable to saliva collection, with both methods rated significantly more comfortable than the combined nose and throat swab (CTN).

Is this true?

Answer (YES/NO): YES